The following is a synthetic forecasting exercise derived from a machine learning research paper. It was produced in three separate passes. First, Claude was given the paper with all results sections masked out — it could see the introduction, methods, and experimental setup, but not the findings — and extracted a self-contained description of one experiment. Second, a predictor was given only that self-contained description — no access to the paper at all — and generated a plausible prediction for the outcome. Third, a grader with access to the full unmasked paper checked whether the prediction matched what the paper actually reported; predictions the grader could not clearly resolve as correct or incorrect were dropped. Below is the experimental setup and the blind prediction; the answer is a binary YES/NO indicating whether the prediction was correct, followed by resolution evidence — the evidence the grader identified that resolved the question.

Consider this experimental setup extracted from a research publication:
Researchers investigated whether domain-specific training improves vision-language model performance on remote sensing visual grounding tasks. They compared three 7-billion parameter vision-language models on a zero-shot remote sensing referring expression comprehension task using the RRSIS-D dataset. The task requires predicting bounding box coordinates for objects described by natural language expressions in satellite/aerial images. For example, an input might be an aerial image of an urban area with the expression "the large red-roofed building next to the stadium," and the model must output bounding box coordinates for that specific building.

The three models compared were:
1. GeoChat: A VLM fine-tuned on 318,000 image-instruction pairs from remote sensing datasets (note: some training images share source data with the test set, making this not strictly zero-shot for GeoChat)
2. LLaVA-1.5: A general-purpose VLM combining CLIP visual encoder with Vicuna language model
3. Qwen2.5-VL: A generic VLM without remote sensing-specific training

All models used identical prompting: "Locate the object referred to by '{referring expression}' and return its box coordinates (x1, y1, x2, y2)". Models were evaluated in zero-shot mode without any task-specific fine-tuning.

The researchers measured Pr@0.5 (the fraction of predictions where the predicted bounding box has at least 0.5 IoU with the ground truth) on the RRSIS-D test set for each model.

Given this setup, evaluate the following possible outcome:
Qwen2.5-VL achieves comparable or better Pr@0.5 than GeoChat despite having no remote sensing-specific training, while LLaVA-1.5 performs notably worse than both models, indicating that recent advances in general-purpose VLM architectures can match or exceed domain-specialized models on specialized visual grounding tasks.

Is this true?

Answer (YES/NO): YES